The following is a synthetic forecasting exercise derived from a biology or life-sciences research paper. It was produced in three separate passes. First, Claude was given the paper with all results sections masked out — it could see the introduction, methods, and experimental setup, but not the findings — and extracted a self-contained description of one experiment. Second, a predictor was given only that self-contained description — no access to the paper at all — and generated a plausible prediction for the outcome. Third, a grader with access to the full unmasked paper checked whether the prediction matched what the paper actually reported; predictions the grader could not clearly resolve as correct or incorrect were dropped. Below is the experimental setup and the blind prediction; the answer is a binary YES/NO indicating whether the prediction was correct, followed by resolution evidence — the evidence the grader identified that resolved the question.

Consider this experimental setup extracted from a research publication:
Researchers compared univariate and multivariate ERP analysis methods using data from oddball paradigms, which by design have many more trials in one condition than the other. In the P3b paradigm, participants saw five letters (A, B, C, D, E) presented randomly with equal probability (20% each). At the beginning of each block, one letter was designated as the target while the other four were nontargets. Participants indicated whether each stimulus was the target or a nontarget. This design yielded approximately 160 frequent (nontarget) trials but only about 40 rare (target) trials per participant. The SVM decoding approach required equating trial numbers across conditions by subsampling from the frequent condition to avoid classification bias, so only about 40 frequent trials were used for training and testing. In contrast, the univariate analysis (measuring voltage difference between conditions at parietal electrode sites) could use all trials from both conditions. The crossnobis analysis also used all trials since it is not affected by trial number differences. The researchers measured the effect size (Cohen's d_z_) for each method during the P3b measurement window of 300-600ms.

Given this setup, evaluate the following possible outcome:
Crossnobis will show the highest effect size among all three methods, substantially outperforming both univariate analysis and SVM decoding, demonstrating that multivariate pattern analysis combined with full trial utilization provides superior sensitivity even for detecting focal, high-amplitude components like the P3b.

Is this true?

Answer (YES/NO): NO